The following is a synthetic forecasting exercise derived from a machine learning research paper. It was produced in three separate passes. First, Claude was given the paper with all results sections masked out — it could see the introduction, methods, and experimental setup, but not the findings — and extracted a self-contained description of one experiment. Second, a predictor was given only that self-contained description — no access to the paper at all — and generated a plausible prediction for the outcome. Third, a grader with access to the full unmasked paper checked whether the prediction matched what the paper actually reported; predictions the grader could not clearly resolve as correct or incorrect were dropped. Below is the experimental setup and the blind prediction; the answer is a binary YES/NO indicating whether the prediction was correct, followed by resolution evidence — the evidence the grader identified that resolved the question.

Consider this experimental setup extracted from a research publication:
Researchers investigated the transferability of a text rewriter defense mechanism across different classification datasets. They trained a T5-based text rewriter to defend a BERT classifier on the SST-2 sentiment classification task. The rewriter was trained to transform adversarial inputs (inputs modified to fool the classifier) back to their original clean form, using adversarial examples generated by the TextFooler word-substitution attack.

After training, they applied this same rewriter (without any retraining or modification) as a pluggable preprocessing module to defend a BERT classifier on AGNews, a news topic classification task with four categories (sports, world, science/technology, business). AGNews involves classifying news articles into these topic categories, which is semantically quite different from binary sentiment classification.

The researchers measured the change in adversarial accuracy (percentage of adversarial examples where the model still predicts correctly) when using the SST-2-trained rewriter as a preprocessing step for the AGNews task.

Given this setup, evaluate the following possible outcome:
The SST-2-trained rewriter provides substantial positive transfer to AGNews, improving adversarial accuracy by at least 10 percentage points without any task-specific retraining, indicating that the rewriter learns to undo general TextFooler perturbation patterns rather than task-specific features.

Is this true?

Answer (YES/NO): YES